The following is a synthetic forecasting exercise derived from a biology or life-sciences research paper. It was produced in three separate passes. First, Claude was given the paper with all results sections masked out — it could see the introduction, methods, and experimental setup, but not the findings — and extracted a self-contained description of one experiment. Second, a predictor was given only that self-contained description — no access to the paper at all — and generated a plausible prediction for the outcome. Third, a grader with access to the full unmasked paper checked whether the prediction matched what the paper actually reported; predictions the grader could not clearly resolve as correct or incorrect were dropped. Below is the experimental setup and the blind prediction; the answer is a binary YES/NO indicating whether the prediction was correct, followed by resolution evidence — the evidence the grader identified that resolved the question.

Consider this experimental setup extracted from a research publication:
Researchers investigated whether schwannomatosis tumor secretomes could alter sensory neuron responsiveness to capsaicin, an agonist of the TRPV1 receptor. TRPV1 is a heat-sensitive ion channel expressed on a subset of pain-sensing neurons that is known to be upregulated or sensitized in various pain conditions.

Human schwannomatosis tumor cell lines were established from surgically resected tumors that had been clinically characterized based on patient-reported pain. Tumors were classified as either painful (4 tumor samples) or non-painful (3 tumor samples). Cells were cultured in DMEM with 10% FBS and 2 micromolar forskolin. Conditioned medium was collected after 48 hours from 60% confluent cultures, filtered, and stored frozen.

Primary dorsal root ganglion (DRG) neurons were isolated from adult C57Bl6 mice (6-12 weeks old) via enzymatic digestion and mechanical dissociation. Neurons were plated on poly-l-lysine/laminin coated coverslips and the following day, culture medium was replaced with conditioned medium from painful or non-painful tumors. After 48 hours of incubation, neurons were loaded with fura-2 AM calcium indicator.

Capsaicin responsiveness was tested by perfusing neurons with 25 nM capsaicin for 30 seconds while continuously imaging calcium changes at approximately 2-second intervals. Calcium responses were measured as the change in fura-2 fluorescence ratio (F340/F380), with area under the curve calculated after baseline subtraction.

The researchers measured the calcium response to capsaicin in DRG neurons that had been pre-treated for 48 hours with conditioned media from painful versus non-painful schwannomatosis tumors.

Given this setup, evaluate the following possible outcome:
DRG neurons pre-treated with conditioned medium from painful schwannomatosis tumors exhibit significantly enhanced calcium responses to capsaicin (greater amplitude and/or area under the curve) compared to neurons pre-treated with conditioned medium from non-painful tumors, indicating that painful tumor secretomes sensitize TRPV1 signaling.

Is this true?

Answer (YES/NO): YES